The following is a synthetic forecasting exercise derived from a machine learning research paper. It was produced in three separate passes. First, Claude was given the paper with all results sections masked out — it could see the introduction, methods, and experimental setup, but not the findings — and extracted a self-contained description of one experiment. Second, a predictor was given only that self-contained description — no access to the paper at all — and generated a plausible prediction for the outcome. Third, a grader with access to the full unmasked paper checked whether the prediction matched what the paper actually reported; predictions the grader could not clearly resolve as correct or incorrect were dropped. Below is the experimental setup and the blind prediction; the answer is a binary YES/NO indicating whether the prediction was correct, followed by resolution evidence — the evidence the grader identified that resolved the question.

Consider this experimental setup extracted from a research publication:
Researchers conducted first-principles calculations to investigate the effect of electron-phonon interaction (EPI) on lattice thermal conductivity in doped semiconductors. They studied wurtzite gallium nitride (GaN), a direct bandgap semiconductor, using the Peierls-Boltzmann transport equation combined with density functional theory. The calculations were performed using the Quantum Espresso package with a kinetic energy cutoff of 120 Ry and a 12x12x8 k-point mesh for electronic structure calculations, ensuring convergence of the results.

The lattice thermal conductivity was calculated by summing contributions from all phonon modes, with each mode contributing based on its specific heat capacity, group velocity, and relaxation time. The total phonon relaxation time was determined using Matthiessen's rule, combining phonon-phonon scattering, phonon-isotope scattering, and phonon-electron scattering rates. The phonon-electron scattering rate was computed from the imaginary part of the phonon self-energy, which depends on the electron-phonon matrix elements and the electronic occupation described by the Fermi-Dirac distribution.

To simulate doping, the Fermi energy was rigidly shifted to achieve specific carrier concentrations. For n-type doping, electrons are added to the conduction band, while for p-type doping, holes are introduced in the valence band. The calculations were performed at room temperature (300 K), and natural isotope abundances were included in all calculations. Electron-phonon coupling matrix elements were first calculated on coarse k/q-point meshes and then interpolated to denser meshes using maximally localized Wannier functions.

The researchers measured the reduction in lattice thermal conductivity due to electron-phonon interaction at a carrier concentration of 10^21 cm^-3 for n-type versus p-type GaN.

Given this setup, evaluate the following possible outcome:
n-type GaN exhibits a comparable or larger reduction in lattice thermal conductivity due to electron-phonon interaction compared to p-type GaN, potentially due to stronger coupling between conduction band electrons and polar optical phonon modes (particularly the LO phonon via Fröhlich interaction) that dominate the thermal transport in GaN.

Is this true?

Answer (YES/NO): NO